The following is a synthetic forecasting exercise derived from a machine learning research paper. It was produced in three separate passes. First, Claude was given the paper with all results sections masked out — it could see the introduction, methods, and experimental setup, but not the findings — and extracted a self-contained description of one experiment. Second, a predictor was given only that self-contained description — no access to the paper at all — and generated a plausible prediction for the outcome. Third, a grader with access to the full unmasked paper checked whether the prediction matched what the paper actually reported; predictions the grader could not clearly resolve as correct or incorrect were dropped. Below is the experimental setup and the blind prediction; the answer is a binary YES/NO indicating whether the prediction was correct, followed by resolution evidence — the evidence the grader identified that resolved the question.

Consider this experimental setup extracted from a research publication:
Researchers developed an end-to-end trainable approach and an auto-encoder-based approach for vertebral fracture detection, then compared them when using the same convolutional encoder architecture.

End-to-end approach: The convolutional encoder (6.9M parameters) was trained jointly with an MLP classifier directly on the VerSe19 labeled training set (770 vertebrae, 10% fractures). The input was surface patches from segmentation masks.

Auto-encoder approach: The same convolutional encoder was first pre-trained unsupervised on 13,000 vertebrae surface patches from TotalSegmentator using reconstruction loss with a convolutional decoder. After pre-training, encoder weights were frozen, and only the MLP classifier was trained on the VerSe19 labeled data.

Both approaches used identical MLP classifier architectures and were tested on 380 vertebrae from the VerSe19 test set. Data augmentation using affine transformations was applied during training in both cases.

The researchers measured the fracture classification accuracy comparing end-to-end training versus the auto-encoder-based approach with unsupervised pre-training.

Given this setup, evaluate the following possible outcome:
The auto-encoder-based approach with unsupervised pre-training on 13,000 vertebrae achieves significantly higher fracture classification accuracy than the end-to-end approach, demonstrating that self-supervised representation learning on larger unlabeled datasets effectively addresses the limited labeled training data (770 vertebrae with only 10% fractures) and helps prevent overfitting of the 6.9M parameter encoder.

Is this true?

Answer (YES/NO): NO